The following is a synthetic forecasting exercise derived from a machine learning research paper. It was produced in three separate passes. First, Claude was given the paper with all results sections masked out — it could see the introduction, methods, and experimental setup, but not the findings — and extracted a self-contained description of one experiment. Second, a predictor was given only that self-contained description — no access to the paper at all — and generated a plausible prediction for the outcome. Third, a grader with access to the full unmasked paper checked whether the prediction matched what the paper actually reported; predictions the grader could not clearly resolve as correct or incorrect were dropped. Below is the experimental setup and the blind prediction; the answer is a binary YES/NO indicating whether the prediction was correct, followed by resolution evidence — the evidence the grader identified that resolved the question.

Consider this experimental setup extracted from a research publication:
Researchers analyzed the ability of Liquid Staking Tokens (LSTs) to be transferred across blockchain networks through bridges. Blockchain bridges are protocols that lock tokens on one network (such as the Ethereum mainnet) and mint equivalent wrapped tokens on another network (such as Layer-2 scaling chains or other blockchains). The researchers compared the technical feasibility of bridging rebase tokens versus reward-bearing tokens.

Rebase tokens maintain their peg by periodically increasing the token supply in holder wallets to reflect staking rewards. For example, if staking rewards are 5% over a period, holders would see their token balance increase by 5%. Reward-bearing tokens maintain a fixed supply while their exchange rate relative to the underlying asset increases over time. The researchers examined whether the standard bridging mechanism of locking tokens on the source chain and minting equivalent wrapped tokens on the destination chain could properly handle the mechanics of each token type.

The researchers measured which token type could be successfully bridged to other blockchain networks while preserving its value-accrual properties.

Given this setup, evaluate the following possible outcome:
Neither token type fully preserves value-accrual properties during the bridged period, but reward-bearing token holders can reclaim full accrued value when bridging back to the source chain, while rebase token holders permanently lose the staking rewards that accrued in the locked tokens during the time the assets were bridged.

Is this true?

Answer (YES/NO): NO